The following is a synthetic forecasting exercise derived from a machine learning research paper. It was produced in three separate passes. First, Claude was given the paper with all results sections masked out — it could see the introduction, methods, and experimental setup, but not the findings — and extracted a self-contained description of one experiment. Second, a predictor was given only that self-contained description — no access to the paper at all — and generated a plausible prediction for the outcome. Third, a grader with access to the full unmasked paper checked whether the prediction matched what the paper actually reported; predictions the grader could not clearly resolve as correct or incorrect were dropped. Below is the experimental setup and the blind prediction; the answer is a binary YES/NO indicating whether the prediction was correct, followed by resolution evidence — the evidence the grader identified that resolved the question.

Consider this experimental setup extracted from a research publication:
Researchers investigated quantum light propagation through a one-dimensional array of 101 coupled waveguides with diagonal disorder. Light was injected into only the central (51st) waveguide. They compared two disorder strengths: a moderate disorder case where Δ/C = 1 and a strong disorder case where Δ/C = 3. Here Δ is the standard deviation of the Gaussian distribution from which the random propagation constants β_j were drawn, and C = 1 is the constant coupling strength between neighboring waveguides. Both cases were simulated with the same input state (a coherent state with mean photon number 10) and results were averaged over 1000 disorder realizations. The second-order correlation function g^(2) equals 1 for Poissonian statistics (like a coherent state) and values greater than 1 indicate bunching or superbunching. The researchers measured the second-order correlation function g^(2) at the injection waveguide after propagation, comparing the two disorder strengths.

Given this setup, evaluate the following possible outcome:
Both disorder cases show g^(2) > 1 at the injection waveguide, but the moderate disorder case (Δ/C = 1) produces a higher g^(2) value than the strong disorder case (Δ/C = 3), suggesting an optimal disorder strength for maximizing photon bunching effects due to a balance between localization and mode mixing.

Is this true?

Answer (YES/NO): YES